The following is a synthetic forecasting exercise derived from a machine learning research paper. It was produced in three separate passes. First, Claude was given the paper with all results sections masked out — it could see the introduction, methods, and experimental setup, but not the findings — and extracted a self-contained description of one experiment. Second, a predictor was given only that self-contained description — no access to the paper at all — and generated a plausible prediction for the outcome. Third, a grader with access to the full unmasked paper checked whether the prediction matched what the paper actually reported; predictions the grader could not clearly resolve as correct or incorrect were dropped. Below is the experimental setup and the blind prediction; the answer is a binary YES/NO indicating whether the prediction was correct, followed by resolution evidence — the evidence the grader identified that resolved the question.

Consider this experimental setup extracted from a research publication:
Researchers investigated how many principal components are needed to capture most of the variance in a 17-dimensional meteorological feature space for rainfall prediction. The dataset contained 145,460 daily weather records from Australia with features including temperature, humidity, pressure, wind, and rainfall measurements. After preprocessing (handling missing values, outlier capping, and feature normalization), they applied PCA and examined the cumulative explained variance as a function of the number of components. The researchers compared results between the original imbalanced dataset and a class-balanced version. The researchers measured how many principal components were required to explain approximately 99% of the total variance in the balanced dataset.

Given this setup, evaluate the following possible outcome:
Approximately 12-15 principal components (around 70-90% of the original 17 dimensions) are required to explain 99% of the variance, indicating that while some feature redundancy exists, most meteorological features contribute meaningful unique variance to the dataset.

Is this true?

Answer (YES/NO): YES